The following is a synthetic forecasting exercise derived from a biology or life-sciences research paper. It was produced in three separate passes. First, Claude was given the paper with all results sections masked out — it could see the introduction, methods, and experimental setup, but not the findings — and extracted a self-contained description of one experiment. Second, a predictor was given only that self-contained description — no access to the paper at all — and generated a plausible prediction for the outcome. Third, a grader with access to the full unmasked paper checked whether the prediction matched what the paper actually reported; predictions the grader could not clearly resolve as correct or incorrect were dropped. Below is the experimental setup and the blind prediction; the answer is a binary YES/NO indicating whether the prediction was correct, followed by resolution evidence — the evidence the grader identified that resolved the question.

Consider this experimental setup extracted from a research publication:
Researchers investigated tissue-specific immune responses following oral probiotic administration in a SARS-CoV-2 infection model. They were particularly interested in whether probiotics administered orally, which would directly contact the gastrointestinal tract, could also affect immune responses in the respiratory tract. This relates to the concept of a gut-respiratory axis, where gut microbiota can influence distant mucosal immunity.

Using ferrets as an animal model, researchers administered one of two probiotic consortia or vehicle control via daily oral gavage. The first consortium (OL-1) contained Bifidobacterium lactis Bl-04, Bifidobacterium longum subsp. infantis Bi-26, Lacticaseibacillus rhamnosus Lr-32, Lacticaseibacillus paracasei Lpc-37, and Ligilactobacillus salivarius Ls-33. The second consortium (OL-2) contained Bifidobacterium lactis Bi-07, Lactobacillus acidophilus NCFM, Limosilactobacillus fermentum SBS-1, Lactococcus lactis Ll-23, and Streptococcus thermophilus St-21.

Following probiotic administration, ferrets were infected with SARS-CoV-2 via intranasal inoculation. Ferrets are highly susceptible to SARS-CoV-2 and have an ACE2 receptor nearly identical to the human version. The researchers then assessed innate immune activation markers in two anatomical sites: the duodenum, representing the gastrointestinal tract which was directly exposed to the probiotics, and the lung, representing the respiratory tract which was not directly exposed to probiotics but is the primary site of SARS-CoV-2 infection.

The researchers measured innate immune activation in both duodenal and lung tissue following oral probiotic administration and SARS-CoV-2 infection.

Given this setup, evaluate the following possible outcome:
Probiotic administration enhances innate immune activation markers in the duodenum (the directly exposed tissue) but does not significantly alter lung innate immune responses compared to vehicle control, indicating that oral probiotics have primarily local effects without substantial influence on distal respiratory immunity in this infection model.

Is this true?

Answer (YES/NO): NO